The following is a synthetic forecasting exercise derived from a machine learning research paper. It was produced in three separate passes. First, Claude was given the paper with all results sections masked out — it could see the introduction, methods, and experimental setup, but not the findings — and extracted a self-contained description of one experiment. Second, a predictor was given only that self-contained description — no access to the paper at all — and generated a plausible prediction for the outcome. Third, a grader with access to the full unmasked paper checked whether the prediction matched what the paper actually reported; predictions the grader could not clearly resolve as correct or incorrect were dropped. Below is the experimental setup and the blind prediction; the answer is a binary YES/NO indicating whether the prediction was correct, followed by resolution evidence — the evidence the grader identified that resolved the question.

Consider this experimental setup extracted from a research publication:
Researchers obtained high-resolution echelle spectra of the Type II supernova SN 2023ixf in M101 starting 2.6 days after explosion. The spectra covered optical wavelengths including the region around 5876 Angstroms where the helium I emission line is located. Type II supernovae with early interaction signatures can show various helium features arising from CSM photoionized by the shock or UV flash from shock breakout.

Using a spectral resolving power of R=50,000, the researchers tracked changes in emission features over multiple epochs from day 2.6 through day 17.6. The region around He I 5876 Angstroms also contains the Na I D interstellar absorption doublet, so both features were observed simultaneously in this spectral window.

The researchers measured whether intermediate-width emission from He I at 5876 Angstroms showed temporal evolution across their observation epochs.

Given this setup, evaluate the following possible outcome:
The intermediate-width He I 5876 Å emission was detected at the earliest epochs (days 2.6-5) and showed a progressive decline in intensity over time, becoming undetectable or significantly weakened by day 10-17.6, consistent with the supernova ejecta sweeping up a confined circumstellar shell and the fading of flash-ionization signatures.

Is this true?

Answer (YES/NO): NO